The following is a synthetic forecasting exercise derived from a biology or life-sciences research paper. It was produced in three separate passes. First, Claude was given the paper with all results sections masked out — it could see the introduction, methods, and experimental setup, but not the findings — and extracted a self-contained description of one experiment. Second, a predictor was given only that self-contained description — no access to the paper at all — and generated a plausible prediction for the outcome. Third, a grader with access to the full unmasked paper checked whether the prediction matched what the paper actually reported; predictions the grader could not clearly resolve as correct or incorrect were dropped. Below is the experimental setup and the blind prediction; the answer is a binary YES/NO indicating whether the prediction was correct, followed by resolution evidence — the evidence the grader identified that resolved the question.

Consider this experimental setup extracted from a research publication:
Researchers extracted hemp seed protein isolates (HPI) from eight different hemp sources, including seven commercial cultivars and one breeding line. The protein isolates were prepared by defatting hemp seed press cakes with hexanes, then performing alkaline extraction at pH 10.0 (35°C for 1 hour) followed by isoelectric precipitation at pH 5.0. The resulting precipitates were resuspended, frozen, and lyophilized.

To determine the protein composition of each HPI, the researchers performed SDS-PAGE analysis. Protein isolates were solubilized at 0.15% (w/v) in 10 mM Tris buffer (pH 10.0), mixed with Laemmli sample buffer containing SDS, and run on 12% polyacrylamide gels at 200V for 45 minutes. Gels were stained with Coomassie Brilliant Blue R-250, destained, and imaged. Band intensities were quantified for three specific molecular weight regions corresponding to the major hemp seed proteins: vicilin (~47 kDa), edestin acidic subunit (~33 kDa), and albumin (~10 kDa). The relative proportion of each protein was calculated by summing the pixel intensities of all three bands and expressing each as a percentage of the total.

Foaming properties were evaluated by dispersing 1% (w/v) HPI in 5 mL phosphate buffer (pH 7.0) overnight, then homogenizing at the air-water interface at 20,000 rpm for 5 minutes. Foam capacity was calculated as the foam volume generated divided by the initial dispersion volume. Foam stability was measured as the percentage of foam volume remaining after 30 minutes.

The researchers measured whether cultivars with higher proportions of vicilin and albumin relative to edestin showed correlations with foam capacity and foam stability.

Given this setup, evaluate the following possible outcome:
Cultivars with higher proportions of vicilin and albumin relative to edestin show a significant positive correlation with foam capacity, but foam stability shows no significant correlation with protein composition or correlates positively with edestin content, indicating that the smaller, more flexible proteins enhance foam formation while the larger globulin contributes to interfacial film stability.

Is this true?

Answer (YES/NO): NO